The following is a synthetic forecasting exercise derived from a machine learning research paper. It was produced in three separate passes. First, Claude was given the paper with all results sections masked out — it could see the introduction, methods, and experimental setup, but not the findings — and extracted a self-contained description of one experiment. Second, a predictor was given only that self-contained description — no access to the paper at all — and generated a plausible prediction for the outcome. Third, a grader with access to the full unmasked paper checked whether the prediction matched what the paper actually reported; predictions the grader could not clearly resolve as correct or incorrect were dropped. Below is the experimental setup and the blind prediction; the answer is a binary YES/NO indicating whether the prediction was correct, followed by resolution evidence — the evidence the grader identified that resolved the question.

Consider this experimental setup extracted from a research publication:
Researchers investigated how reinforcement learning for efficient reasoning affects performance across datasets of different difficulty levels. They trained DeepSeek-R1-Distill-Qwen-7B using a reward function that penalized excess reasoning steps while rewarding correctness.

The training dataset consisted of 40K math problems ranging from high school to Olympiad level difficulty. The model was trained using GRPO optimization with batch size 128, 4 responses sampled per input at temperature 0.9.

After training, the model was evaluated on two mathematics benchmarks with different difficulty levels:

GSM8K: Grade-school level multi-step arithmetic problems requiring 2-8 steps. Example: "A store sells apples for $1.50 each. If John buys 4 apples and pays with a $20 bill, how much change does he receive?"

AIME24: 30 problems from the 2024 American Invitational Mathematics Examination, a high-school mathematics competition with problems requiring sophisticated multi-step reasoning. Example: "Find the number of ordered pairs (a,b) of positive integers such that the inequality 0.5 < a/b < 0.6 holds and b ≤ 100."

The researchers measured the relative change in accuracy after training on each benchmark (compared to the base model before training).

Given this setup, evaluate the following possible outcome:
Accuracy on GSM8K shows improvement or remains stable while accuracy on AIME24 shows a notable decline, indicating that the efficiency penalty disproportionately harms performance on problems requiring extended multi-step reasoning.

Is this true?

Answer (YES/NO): YES